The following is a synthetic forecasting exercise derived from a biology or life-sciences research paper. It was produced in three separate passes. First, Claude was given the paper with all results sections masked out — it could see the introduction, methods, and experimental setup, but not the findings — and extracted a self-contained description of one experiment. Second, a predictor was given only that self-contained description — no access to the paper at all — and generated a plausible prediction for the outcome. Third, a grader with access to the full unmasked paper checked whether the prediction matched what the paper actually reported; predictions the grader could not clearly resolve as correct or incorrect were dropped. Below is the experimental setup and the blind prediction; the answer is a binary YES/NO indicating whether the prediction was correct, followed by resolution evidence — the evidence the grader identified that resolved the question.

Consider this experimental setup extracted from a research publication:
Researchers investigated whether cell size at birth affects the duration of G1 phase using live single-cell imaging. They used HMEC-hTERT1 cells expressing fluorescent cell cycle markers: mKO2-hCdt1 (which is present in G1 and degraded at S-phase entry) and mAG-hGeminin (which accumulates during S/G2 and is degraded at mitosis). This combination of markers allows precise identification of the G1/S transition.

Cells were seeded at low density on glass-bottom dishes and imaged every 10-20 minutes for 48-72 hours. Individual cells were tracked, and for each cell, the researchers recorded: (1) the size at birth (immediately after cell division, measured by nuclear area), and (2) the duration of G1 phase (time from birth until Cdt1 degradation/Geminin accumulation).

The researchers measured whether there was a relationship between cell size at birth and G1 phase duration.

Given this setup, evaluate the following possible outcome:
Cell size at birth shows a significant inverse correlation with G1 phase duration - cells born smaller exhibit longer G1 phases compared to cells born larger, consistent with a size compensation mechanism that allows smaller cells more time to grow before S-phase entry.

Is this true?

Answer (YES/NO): YES